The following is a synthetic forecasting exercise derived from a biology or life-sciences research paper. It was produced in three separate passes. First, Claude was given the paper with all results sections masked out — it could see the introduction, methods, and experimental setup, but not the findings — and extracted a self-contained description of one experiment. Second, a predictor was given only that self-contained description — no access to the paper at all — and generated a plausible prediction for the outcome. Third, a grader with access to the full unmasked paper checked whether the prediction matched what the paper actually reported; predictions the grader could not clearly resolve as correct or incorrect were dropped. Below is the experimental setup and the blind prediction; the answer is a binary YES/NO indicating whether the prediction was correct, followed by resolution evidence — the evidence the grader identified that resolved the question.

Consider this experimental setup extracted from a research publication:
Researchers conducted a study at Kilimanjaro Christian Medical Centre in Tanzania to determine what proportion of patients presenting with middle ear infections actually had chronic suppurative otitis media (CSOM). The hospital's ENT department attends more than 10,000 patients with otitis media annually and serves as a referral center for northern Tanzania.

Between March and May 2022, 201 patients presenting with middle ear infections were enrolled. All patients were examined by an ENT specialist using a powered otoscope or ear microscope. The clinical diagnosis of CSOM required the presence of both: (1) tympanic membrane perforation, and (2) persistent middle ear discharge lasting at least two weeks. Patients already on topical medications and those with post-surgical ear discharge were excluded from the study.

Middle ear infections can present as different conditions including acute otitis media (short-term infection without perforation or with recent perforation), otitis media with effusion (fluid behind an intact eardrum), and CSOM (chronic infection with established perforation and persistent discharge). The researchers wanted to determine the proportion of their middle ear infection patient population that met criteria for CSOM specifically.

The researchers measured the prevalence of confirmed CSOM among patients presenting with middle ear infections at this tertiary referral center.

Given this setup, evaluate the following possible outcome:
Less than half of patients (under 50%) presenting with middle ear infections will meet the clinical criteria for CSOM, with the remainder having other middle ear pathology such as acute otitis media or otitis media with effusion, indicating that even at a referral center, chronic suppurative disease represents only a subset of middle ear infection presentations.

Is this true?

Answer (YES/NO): YES